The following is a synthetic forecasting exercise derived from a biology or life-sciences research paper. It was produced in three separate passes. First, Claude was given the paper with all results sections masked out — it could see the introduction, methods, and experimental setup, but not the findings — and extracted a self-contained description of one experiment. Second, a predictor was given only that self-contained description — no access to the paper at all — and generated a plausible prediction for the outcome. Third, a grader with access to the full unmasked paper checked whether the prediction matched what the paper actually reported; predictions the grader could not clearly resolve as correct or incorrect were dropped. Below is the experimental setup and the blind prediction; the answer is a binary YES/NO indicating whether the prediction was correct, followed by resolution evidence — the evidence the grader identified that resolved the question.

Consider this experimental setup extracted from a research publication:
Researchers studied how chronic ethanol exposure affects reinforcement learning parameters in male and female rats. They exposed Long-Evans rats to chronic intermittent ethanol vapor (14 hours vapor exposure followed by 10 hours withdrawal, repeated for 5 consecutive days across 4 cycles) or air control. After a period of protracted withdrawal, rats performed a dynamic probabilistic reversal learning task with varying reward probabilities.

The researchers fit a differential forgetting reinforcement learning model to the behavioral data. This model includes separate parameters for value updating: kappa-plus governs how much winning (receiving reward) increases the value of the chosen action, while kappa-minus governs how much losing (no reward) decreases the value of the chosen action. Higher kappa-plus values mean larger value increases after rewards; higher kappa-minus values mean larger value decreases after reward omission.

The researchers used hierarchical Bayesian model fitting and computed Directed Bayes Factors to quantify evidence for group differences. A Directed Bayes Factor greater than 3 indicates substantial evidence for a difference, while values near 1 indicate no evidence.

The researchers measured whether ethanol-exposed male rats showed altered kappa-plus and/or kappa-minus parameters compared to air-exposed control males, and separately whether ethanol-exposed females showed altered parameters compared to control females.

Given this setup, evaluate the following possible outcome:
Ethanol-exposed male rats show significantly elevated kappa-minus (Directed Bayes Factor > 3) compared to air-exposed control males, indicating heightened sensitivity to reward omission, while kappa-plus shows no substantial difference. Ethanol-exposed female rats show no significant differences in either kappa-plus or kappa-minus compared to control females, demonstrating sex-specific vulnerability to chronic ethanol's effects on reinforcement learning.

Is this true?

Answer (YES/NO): NO